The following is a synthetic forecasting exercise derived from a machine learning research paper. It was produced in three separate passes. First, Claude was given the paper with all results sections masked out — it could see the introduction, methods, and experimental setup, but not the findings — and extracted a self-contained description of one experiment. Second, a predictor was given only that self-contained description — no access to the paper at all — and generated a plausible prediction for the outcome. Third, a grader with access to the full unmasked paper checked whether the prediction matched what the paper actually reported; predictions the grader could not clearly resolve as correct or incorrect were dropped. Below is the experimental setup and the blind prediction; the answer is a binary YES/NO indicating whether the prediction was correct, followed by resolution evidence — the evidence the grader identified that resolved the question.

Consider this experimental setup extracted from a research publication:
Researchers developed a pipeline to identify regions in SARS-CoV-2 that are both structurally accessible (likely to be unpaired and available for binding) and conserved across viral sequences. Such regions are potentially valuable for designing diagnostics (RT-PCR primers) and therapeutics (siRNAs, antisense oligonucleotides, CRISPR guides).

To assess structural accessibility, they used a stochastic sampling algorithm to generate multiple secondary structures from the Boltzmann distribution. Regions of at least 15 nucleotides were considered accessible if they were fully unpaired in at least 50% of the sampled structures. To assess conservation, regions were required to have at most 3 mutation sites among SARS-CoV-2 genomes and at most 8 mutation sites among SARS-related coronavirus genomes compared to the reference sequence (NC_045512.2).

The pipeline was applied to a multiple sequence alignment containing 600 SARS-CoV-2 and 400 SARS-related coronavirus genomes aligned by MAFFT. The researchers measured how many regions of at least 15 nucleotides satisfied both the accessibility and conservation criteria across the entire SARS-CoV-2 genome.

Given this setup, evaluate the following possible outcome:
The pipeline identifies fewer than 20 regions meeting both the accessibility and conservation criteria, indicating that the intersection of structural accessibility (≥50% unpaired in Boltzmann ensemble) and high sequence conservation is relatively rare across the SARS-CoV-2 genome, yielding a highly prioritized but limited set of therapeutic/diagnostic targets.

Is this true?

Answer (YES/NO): NO